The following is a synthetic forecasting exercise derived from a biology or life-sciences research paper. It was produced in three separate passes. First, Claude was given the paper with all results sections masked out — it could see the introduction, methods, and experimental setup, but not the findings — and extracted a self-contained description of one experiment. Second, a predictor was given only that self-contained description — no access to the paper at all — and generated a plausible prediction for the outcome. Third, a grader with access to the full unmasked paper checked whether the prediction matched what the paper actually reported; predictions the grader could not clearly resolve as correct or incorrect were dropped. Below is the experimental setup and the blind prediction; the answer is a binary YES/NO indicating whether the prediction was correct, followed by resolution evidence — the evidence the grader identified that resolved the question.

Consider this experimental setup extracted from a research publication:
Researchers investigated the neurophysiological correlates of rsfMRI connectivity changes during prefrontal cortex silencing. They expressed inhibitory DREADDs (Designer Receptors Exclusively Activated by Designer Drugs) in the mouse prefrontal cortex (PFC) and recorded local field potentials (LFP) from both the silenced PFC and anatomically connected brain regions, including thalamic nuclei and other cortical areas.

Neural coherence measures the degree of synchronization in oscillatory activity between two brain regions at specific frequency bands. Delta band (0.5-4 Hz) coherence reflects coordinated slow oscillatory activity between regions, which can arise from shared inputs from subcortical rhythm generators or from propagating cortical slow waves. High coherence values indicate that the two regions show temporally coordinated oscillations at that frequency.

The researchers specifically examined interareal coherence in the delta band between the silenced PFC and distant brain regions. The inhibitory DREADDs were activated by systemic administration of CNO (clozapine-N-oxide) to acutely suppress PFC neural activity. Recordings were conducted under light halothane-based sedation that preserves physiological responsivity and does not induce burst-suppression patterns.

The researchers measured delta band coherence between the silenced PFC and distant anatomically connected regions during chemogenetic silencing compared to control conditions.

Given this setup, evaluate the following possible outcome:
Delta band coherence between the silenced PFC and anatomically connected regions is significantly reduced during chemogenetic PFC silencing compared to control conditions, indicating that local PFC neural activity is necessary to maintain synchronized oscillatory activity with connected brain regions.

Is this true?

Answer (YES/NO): NO